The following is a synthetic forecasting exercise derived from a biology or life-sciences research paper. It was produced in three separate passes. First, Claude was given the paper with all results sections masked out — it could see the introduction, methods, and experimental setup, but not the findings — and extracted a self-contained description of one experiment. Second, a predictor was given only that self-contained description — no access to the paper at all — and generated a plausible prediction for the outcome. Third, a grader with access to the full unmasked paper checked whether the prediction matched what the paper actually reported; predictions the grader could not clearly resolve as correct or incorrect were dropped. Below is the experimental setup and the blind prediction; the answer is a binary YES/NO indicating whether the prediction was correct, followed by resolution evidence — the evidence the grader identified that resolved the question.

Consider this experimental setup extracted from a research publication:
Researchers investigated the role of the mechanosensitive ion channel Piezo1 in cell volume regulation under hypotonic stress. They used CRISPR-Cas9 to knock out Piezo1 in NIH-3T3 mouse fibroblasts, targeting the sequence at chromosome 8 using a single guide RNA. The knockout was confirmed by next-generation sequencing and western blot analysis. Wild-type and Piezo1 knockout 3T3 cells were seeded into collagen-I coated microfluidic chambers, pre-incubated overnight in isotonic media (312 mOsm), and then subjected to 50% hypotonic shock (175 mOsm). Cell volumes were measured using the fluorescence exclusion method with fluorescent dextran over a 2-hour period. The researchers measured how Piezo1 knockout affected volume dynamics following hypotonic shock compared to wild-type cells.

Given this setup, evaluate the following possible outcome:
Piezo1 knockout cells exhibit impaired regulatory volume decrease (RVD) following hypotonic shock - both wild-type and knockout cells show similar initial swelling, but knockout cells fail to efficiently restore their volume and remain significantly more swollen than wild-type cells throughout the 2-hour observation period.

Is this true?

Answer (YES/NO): NO